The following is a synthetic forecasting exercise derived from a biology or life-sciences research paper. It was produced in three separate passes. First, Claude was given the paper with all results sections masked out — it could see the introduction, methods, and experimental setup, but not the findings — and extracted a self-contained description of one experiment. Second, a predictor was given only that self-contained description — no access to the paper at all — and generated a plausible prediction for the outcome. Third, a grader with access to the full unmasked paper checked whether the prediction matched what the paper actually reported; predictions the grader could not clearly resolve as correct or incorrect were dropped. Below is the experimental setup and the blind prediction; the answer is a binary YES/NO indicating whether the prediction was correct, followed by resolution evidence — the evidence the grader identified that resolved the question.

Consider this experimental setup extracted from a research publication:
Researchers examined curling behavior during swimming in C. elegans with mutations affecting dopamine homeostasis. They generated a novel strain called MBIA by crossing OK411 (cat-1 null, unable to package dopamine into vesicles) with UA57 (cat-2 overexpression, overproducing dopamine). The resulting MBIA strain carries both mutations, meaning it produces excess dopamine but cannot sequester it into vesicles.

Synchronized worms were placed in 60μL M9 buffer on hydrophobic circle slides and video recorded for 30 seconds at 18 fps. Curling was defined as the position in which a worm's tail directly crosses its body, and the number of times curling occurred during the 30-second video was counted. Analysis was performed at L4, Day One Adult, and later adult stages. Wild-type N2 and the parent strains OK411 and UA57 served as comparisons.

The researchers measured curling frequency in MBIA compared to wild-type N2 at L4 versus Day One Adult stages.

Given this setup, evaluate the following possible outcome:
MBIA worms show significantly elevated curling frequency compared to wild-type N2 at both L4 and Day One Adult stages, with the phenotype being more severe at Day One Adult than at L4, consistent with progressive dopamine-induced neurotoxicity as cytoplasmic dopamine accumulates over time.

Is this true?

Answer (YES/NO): NO